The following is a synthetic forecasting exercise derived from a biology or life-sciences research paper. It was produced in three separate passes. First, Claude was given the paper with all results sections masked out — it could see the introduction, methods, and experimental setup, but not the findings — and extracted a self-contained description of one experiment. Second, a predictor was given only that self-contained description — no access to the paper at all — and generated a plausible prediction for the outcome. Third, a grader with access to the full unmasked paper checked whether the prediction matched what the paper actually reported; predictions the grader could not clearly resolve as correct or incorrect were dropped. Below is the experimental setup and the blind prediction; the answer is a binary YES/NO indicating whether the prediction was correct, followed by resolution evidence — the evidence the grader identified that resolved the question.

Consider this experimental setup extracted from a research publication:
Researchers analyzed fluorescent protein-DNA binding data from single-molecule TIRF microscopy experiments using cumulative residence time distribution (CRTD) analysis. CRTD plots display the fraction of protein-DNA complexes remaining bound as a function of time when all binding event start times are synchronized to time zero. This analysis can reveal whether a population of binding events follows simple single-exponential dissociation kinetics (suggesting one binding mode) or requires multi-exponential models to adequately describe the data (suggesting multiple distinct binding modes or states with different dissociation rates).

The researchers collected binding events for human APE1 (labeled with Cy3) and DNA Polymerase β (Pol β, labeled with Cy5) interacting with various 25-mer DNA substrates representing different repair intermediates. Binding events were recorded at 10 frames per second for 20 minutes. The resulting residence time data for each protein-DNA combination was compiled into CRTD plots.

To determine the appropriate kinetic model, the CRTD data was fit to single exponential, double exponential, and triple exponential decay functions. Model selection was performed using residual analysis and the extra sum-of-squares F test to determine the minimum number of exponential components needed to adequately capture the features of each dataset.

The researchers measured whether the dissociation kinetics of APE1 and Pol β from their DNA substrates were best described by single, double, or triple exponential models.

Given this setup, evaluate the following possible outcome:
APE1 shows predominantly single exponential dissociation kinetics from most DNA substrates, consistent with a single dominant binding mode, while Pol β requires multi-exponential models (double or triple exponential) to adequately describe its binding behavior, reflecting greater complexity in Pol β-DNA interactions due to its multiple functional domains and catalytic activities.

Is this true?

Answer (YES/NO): NO